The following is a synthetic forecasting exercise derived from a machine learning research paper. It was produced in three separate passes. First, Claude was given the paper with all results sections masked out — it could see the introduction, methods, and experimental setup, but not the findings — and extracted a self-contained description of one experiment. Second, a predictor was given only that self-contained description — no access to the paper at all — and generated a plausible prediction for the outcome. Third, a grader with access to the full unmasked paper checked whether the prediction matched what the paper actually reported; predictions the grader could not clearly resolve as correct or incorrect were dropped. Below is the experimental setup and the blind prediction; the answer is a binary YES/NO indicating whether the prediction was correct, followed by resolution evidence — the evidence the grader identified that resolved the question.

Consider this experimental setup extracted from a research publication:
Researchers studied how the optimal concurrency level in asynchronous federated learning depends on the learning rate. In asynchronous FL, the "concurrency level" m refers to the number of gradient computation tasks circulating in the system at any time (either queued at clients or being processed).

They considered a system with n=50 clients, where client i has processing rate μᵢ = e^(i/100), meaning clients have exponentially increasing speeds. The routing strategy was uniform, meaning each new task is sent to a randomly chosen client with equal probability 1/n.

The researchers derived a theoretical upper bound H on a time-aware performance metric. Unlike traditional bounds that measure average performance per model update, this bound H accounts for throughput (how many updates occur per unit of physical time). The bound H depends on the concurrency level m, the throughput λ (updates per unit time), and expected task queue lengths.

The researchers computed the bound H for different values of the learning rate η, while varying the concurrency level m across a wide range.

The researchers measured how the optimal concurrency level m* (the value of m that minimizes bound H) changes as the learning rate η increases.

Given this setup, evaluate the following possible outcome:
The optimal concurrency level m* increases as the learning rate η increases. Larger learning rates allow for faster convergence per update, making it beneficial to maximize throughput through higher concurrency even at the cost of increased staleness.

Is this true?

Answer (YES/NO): NO